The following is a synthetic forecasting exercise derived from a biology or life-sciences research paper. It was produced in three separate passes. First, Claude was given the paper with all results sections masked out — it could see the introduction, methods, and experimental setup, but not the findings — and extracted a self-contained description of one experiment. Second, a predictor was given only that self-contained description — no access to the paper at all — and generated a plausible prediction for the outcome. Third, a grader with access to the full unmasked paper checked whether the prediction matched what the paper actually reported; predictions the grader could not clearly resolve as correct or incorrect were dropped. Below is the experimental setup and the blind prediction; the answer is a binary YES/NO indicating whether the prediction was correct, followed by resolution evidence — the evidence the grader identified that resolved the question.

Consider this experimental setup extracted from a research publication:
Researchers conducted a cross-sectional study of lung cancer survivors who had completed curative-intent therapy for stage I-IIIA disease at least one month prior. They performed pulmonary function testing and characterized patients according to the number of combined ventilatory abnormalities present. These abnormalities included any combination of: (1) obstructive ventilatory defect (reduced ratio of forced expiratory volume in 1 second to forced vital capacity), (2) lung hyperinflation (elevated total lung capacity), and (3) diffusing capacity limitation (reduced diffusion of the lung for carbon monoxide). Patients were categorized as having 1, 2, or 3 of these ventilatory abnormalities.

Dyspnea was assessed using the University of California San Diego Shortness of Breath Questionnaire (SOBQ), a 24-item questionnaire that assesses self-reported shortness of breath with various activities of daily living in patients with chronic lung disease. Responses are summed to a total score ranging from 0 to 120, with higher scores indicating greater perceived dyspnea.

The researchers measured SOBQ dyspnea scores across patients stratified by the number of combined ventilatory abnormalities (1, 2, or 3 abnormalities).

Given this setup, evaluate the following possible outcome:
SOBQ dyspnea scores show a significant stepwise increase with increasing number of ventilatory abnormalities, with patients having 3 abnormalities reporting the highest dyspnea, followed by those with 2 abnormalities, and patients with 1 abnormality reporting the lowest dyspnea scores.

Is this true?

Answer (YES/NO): YES